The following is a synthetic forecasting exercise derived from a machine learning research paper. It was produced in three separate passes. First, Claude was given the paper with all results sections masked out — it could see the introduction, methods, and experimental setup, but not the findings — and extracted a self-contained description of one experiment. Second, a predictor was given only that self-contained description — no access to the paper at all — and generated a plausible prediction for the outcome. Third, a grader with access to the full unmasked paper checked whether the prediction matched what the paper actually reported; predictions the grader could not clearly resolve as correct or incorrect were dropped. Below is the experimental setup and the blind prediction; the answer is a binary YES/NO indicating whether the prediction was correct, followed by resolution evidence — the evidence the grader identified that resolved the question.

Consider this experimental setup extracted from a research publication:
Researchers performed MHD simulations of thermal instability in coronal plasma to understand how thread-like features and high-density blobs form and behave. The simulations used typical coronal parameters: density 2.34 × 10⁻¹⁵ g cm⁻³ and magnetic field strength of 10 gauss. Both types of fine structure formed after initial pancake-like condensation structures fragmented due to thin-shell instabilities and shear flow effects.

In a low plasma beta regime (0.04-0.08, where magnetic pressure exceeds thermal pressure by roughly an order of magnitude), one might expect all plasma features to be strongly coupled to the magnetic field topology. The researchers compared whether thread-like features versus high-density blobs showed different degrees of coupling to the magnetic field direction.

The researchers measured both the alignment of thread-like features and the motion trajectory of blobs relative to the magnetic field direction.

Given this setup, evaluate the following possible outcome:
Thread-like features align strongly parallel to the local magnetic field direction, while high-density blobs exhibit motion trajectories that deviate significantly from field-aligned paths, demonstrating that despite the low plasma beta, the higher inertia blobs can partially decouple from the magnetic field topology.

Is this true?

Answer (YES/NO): NO